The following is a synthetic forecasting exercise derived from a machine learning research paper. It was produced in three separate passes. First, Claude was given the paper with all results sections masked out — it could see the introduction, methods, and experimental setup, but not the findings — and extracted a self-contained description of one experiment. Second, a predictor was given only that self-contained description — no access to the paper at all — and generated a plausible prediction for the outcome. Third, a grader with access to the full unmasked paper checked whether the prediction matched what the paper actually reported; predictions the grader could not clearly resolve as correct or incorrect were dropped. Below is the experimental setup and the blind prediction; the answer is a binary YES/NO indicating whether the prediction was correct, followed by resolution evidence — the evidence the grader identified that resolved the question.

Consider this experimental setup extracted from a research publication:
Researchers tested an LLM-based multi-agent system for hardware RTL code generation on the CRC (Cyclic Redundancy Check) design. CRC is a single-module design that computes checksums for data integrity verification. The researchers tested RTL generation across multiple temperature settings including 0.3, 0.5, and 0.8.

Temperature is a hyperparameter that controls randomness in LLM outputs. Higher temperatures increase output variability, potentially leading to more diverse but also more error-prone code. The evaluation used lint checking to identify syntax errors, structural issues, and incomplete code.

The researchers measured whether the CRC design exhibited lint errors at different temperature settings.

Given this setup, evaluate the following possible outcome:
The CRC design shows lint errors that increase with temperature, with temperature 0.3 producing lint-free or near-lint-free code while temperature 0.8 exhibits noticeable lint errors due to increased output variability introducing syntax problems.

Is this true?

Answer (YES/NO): NO